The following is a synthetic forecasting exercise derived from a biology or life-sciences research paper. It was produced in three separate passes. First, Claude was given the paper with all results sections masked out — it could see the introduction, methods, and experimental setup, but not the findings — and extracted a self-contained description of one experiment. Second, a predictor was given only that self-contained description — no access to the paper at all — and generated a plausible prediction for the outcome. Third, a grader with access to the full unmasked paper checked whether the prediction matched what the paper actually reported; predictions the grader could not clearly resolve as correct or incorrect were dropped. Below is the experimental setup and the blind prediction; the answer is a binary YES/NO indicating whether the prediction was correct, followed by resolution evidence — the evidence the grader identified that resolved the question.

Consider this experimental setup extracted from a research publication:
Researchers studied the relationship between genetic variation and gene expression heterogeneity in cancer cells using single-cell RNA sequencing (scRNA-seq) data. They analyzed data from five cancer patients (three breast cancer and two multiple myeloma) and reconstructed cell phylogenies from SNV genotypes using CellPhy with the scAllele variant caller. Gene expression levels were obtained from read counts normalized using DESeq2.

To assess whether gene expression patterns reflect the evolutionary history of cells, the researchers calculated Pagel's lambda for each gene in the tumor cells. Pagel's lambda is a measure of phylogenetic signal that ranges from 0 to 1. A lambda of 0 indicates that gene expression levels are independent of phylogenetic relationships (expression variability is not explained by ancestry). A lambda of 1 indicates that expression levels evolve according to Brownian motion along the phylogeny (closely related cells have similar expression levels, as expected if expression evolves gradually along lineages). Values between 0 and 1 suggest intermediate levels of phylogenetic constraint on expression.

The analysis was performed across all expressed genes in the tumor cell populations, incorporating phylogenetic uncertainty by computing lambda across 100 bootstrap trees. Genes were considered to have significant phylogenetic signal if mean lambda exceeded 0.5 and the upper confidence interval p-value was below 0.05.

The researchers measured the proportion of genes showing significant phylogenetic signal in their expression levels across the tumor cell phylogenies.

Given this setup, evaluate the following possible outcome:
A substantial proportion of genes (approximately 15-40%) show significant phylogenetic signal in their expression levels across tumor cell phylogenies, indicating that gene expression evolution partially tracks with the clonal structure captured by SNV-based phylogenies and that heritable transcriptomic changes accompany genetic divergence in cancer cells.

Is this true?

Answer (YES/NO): NO